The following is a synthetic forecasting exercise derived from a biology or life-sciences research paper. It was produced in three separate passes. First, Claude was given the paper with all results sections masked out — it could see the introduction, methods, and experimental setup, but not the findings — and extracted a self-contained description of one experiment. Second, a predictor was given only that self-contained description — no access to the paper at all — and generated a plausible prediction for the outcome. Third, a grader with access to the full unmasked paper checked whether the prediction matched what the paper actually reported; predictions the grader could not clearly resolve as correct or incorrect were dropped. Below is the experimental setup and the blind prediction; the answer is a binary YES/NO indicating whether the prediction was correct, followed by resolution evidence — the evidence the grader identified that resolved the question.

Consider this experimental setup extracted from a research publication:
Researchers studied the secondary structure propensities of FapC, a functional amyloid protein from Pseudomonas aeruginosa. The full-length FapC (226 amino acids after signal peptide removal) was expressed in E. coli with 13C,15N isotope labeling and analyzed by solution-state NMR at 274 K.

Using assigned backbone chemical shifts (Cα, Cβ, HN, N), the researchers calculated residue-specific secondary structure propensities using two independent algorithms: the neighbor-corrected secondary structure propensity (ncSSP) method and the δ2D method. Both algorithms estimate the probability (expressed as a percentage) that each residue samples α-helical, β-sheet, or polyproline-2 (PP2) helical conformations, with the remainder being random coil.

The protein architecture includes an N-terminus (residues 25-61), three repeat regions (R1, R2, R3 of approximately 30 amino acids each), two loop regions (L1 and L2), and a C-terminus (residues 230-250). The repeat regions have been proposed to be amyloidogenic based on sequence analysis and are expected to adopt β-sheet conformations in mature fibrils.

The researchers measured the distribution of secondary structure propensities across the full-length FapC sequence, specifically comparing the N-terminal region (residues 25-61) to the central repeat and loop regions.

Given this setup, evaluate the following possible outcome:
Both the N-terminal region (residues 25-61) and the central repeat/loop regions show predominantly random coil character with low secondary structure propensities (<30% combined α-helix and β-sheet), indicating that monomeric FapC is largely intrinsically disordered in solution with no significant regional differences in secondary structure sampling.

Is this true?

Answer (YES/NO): NO